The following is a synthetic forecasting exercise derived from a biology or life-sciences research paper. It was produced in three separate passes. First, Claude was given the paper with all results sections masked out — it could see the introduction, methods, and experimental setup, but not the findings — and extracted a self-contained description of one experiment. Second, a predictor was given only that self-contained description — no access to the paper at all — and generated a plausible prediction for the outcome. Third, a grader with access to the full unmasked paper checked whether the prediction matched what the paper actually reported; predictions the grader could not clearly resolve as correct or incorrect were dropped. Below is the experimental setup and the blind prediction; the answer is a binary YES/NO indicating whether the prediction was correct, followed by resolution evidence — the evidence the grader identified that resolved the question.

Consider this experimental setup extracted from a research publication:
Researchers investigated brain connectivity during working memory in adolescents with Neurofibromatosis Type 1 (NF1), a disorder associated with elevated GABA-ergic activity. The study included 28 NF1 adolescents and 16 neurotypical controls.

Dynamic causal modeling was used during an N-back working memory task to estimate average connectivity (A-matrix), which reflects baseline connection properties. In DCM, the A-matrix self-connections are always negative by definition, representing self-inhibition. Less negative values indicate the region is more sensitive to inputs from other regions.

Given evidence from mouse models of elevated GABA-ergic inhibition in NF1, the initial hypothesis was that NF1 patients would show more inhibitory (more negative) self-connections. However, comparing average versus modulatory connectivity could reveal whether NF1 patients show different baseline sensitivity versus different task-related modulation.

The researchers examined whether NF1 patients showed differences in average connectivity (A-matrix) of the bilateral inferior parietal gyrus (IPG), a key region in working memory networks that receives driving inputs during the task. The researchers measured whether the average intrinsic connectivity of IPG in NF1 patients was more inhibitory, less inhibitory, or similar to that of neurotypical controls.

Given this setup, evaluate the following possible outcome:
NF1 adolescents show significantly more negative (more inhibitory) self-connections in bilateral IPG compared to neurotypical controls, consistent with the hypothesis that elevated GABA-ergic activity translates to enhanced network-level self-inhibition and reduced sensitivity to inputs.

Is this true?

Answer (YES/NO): NO